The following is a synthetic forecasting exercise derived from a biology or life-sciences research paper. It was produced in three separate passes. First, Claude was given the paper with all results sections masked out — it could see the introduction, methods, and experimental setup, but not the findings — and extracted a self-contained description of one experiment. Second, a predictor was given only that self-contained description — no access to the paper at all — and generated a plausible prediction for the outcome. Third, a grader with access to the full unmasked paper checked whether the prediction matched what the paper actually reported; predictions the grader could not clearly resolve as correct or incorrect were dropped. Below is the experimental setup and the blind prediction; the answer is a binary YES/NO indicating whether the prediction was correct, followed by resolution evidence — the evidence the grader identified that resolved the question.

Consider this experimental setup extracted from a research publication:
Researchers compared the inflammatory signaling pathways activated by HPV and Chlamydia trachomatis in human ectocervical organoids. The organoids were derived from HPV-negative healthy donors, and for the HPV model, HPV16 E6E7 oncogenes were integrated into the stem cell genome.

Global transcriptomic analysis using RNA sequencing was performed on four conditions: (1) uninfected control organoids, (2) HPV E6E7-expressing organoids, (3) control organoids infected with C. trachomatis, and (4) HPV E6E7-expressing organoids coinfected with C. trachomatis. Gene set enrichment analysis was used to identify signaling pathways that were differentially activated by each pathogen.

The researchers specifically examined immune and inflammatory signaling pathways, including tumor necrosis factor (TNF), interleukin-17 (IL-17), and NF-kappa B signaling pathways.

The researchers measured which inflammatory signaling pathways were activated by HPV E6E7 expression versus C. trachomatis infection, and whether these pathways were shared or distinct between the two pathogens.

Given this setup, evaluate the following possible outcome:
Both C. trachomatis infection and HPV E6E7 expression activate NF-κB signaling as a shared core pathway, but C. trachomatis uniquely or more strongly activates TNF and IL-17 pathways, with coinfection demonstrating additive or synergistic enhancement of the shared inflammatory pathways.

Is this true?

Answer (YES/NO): NO